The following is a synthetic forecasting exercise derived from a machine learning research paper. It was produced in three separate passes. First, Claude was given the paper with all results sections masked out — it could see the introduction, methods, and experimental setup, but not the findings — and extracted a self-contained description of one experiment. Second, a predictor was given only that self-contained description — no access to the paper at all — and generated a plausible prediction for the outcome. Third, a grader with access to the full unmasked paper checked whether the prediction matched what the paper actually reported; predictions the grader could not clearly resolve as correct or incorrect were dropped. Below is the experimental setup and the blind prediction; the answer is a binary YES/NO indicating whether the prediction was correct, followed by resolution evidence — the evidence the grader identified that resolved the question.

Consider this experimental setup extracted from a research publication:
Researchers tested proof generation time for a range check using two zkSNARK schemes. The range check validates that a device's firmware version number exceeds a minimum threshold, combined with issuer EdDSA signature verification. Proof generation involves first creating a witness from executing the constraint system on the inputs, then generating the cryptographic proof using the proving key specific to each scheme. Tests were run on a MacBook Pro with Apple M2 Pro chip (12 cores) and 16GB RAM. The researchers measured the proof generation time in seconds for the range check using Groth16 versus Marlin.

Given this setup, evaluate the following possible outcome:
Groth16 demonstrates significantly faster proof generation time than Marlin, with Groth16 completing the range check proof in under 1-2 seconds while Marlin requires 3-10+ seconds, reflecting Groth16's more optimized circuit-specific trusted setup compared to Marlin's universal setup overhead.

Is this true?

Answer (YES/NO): NO